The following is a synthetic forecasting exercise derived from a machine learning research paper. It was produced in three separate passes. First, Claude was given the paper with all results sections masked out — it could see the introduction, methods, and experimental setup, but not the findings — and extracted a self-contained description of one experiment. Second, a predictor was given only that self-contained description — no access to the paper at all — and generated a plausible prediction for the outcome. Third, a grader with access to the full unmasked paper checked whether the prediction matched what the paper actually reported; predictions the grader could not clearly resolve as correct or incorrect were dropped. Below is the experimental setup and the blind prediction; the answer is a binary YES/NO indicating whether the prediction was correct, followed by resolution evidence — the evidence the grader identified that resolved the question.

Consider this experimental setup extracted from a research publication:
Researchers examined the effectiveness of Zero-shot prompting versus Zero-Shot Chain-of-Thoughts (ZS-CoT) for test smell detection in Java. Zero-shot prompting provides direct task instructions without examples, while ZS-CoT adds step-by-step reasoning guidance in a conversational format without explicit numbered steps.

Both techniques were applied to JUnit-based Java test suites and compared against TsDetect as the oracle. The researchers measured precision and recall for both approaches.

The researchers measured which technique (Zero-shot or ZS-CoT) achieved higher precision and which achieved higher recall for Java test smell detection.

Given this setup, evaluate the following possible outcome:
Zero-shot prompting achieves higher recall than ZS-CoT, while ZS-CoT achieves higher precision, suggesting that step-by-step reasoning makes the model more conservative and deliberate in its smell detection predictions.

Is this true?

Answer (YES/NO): YES